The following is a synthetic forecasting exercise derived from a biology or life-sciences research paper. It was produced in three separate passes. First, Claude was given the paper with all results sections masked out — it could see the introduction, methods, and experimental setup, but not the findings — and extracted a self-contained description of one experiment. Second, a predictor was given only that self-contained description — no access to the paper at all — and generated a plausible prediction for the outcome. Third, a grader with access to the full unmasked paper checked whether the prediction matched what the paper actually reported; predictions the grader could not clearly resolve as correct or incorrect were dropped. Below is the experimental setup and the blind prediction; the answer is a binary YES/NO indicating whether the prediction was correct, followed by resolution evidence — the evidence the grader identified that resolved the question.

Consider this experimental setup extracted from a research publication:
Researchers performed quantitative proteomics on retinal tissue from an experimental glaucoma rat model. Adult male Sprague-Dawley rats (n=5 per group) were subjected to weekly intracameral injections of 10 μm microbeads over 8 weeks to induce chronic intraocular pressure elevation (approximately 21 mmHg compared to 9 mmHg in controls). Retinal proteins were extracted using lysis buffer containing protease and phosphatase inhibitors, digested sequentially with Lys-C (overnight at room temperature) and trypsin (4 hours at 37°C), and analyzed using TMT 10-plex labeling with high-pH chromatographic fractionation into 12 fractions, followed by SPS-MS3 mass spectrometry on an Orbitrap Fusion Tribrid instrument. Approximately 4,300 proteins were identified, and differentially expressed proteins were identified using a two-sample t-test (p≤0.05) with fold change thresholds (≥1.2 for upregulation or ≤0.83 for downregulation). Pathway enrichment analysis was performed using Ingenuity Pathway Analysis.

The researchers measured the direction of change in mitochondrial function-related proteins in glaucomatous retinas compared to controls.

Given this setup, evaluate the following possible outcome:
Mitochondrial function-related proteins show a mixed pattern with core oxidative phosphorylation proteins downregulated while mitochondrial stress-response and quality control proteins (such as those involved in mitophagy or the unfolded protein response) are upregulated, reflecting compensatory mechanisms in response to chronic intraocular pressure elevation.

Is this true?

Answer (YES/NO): NO